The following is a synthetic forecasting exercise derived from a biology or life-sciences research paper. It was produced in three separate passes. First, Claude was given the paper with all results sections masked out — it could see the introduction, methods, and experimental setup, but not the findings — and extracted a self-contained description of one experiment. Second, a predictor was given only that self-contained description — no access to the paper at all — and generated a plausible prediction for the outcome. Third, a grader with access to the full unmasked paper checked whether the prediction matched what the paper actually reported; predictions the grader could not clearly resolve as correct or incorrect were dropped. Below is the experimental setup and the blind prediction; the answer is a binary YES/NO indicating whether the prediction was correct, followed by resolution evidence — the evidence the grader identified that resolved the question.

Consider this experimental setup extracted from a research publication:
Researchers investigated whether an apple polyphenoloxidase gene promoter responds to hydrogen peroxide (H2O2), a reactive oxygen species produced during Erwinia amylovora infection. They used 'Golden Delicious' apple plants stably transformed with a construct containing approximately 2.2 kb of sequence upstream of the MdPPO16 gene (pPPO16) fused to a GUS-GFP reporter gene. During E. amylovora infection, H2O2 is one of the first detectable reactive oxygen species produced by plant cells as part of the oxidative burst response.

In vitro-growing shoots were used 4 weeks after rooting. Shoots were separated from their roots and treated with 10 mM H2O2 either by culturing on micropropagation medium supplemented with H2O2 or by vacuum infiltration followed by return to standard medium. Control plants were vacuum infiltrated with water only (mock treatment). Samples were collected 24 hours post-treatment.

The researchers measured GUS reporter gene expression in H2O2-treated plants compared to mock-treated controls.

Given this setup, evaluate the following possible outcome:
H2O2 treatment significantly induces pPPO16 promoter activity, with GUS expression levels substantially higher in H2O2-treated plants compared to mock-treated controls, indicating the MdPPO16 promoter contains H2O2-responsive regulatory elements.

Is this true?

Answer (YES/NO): NO